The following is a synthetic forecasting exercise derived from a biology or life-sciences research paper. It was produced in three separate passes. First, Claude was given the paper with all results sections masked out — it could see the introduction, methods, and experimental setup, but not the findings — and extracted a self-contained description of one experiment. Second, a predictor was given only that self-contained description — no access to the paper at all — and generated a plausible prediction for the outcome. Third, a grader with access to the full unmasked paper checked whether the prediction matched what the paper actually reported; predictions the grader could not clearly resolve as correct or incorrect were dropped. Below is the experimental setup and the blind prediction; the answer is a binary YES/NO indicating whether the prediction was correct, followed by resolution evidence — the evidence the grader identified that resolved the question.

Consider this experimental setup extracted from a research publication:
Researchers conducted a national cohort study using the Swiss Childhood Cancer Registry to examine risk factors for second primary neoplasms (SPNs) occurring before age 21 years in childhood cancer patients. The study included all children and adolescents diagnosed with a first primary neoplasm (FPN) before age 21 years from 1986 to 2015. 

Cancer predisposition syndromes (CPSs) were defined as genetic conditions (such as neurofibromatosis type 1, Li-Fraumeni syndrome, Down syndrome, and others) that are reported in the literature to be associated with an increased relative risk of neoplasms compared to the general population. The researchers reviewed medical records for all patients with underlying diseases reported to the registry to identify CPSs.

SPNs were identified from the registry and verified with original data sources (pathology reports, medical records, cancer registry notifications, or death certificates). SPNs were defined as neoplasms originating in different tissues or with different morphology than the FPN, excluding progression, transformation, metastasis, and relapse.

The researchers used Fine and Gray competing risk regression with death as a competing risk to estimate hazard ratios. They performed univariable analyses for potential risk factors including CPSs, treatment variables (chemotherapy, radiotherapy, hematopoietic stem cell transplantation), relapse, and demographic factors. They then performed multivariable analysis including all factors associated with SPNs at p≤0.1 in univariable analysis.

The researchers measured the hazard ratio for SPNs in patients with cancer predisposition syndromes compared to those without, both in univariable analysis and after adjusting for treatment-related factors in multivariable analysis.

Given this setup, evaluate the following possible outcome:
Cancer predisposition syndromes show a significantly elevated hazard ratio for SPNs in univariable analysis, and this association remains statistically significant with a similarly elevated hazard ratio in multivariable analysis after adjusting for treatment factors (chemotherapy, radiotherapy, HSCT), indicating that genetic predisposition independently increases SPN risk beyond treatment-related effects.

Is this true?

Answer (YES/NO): YES